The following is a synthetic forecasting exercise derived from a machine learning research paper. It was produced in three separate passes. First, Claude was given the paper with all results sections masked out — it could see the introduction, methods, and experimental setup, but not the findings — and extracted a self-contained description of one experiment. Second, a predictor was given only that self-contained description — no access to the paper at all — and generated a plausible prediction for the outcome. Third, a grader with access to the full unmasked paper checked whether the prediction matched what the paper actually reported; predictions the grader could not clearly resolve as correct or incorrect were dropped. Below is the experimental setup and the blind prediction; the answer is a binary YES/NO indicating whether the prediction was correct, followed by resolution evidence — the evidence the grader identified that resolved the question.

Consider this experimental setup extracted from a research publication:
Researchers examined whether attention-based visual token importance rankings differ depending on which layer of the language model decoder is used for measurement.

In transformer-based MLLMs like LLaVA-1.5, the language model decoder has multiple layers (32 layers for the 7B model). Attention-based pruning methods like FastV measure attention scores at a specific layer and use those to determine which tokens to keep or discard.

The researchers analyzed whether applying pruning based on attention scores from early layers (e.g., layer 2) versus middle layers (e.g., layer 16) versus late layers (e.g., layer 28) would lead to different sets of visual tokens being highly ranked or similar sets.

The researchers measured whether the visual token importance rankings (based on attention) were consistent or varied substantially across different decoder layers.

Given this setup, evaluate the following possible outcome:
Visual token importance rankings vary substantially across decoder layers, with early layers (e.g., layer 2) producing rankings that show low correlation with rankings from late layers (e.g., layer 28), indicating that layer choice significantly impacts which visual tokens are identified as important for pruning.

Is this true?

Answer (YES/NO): NO